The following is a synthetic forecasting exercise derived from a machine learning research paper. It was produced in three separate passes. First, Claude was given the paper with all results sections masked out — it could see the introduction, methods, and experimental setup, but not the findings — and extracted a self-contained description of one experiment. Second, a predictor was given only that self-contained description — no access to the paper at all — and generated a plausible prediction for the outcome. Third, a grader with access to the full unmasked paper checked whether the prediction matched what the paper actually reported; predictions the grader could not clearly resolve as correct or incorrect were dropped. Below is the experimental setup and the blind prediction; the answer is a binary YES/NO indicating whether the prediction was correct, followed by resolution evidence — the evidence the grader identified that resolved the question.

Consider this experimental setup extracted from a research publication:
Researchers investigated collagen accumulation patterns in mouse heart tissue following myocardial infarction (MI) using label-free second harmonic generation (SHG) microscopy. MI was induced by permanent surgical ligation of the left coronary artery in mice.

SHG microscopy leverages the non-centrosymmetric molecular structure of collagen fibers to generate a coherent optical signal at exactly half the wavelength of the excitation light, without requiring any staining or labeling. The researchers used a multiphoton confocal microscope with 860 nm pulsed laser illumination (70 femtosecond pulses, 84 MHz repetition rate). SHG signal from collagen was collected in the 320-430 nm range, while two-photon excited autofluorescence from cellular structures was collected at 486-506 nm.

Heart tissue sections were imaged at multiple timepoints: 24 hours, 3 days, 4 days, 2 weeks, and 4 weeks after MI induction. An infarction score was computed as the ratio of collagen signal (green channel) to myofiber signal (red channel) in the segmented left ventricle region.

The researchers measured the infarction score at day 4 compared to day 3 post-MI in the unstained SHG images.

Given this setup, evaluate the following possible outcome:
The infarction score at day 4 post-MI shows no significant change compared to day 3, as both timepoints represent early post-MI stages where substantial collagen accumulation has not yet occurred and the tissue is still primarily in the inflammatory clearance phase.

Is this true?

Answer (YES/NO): NO